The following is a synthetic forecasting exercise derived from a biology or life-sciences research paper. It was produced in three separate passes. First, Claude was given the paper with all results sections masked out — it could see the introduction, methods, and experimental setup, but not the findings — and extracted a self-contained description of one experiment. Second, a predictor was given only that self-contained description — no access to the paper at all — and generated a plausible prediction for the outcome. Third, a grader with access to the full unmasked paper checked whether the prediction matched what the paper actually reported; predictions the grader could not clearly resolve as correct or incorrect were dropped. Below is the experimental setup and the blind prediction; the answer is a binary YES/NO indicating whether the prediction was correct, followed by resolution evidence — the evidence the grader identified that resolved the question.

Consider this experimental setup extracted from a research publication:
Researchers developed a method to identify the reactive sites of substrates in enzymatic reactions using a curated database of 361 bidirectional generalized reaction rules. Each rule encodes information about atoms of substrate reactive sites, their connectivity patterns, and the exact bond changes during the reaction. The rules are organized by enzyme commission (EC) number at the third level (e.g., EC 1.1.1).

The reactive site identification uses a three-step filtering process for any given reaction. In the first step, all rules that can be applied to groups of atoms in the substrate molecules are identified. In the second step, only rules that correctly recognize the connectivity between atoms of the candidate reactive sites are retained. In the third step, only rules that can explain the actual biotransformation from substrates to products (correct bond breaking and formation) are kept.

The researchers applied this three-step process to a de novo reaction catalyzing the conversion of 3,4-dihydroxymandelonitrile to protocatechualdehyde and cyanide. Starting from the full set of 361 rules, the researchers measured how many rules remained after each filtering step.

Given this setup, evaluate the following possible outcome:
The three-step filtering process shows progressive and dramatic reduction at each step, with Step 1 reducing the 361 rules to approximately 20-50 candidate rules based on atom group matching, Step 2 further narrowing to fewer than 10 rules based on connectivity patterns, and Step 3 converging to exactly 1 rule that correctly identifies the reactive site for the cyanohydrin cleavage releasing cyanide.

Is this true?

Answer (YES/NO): NO